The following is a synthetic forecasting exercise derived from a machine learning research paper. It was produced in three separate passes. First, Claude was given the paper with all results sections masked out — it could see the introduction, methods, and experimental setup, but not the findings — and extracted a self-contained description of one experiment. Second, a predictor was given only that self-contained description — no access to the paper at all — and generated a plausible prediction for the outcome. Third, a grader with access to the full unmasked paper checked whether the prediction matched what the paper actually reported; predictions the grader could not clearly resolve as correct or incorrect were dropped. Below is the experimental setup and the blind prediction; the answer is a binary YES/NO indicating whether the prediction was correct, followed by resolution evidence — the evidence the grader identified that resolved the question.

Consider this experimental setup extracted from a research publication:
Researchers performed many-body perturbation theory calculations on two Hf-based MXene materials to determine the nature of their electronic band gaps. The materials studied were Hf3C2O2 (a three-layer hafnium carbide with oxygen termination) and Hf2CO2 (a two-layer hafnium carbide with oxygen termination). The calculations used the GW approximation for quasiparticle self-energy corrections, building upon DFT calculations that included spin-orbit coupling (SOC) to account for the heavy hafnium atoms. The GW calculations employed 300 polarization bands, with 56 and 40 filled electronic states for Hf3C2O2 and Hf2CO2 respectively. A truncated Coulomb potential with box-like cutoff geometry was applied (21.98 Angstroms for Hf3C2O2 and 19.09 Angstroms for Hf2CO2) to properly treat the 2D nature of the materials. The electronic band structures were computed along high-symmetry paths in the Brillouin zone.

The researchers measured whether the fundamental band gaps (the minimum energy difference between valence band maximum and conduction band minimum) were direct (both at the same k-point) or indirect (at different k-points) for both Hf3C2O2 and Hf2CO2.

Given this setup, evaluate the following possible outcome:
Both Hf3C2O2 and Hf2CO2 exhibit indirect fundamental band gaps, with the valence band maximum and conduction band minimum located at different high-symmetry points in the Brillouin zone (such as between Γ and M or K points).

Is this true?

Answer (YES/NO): YES